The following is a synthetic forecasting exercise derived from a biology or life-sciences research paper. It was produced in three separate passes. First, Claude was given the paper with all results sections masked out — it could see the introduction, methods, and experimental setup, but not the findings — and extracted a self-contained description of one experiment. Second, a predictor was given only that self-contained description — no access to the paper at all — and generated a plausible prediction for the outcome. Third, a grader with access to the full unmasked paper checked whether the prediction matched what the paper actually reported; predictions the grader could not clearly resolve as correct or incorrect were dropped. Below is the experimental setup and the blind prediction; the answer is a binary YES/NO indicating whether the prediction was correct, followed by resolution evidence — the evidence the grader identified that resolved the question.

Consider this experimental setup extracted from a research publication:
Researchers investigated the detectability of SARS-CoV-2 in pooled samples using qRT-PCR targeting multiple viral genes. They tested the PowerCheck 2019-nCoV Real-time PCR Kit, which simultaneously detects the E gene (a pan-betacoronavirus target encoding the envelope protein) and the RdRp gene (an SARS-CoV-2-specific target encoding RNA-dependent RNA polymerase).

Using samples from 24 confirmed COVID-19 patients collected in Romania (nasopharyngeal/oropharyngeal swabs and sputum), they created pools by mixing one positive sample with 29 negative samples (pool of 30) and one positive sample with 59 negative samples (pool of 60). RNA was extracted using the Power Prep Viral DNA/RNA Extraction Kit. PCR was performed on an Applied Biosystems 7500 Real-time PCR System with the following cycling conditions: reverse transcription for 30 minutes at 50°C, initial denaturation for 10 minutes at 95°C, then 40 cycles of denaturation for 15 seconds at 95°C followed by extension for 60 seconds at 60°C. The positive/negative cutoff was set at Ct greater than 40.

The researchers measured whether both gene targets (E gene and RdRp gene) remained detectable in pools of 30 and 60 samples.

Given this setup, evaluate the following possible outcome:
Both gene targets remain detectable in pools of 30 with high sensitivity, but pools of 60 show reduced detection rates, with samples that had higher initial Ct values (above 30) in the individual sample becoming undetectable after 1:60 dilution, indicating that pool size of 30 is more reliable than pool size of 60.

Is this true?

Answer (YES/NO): NO